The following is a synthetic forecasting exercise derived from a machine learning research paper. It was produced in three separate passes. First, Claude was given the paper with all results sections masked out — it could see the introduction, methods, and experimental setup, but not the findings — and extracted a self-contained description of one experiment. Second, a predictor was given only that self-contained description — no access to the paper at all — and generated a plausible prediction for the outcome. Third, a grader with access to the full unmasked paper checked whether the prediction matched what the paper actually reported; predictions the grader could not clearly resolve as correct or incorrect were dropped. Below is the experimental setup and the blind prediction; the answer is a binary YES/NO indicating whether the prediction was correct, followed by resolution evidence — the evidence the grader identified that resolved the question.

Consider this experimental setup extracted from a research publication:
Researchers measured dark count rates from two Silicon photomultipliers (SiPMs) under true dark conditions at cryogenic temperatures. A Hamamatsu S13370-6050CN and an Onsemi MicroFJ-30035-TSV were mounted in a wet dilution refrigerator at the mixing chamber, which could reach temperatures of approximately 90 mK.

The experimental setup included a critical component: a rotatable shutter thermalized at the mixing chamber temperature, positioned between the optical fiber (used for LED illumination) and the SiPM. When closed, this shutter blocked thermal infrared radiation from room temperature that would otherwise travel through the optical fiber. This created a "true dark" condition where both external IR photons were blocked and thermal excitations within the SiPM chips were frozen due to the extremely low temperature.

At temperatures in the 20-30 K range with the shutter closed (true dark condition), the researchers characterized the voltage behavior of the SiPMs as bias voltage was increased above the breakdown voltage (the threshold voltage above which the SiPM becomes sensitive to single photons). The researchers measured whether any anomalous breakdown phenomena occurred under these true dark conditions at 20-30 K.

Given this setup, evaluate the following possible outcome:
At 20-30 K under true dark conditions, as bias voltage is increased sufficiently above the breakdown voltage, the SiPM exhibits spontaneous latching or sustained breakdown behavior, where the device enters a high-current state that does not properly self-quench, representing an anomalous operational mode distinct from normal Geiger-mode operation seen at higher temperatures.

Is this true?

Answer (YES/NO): NO